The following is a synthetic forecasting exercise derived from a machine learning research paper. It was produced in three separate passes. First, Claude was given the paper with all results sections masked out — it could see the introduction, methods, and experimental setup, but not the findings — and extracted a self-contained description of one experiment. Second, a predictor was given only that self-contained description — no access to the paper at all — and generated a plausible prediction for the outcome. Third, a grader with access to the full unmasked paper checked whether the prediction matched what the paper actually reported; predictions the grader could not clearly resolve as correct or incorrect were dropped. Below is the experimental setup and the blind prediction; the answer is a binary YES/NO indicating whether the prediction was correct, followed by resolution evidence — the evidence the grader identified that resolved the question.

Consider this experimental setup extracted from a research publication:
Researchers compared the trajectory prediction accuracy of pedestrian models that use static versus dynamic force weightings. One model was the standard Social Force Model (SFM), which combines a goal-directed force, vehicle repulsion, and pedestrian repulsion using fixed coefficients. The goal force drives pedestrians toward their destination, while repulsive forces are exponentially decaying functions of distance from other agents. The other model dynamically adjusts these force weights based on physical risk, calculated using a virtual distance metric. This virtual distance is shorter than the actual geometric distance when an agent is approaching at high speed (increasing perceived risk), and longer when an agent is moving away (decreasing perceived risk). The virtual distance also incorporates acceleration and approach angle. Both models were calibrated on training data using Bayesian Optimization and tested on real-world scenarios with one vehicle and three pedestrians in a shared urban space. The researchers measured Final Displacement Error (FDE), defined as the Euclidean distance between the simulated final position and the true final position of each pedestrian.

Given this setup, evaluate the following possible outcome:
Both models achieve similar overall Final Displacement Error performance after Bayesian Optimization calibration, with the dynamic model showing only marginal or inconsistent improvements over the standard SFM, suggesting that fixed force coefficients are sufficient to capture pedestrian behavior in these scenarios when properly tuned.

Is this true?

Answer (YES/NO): NO